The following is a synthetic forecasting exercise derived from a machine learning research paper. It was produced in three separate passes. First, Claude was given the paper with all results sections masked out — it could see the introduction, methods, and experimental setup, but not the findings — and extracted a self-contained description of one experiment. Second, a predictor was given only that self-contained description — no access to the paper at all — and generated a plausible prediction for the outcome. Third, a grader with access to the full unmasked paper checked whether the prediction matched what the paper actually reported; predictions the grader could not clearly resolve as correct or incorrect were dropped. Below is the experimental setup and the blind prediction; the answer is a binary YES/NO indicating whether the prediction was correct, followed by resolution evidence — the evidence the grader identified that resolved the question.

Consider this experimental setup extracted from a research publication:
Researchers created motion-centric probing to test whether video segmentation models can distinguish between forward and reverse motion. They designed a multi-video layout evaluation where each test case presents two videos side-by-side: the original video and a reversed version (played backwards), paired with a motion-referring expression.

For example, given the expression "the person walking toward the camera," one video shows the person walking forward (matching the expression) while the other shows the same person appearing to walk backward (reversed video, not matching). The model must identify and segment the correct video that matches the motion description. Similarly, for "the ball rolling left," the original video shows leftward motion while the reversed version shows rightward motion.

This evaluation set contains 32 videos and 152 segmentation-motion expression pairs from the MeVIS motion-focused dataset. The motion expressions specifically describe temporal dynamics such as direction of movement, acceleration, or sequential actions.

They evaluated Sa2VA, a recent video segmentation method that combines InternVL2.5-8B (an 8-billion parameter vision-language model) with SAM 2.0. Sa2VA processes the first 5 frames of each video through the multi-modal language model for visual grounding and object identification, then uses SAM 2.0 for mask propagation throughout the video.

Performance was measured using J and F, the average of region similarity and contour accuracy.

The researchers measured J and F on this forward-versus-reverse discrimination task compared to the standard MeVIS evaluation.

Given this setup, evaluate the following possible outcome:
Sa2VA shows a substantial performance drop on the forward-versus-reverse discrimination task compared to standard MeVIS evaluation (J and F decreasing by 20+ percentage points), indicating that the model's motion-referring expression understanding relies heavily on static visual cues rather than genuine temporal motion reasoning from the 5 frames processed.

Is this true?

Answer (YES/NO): YES